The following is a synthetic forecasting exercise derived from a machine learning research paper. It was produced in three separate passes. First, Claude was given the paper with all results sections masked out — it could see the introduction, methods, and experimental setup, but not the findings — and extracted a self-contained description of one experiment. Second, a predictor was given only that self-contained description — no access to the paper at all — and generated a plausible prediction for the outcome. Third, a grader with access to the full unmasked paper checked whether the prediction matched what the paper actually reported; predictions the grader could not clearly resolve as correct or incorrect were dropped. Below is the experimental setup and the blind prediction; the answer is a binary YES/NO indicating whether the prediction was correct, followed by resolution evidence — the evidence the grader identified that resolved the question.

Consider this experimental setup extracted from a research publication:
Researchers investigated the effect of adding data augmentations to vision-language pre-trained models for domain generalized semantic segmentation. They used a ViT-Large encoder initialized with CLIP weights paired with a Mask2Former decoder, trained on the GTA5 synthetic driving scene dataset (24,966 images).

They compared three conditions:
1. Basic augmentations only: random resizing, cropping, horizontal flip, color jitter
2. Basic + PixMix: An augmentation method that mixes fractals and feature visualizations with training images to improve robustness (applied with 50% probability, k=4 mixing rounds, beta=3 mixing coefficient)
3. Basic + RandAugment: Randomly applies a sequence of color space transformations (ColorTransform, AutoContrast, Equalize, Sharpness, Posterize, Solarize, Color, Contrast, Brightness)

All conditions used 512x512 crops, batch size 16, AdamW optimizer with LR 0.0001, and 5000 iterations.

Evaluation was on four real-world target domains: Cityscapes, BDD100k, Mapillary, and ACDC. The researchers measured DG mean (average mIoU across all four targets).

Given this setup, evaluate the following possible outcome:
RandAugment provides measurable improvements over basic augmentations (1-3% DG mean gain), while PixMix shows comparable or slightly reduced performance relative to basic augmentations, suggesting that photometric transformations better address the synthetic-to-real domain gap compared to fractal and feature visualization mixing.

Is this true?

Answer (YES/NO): NO